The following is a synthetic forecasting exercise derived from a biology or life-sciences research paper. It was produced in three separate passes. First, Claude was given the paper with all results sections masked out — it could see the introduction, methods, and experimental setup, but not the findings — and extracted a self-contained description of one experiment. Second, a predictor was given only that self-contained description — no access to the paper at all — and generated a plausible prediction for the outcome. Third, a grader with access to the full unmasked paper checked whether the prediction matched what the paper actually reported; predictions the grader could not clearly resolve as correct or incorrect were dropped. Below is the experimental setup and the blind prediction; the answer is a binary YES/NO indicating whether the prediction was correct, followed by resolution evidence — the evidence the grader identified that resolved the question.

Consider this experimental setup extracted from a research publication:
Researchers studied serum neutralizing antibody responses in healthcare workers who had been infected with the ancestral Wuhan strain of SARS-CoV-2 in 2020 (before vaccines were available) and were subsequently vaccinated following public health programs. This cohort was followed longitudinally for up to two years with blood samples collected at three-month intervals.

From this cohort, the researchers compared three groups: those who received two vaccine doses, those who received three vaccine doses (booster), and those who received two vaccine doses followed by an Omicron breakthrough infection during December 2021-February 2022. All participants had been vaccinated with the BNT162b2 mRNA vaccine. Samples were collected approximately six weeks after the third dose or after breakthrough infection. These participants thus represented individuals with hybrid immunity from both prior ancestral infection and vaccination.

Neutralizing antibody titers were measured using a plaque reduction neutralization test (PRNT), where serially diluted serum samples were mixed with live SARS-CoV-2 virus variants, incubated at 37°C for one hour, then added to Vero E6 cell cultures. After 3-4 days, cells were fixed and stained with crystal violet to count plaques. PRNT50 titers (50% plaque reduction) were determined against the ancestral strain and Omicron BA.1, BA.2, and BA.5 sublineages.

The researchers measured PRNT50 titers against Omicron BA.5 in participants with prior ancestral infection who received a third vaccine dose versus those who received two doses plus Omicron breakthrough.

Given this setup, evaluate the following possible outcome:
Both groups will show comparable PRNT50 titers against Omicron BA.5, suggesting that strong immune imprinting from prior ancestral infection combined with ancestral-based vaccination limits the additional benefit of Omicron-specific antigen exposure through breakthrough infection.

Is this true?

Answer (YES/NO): YES